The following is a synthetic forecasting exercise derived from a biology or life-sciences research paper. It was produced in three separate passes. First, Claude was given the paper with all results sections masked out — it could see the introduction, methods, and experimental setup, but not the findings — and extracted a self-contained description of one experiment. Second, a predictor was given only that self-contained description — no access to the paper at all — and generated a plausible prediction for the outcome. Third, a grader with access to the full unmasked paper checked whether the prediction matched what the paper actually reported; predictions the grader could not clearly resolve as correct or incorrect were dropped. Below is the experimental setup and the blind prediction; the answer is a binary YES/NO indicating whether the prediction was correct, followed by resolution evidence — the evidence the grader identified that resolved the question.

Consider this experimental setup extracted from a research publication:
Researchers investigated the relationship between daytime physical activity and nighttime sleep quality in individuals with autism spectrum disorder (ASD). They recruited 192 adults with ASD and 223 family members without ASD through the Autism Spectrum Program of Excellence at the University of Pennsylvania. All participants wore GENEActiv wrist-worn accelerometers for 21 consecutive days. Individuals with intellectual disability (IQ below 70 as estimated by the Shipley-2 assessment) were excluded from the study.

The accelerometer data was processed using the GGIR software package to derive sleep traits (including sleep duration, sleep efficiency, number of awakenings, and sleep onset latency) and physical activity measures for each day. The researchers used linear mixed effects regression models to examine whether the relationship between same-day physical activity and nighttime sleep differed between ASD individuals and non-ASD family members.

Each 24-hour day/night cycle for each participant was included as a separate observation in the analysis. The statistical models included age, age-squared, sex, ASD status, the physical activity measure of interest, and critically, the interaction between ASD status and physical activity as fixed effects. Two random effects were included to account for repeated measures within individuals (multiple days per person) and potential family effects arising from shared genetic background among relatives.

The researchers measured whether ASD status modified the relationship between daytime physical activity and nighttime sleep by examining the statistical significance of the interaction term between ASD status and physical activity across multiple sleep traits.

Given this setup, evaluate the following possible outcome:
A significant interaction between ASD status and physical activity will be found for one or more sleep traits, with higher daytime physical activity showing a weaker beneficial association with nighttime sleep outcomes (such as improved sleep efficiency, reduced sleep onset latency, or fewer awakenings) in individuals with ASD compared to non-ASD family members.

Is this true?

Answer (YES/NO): NO